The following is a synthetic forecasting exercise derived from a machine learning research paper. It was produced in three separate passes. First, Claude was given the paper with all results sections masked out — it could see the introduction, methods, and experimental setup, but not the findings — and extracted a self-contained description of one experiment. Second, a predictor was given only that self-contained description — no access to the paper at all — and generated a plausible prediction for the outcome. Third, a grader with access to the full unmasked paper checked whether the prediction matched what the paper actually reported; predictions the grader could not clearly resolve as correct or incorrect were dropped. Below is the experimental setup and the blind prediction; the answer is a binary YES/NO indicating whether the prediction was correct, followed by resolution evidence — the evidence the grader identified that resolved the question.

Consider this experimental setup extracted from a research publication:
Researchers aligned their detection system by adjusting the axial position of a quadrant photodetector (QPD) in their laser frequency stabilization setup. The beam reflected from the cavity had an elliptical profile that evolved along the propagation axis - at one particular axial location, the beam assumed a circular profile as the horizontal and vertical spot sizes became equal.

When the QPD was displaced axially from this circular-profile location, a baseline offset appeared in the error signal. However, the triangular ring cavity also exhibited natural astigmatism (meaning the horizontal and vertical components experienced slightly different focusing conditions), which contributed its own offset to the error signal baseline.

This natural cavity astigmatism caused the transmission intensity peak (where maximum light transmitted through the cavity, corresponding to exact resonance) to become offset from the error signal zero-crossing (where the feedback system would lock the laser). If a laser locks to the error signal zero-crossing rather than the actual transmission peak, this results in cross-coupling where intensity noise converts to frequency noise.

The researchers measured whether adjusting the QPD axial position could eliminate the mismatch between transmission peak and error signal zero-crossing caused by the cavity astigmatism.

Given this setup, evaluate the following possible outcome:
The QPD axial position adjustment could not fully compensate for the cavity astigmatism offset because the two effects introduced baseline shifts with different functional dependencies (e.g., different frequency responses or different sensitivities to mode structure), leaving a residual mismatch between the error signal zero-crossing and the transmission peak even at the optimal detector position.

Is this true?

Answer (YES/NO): NO